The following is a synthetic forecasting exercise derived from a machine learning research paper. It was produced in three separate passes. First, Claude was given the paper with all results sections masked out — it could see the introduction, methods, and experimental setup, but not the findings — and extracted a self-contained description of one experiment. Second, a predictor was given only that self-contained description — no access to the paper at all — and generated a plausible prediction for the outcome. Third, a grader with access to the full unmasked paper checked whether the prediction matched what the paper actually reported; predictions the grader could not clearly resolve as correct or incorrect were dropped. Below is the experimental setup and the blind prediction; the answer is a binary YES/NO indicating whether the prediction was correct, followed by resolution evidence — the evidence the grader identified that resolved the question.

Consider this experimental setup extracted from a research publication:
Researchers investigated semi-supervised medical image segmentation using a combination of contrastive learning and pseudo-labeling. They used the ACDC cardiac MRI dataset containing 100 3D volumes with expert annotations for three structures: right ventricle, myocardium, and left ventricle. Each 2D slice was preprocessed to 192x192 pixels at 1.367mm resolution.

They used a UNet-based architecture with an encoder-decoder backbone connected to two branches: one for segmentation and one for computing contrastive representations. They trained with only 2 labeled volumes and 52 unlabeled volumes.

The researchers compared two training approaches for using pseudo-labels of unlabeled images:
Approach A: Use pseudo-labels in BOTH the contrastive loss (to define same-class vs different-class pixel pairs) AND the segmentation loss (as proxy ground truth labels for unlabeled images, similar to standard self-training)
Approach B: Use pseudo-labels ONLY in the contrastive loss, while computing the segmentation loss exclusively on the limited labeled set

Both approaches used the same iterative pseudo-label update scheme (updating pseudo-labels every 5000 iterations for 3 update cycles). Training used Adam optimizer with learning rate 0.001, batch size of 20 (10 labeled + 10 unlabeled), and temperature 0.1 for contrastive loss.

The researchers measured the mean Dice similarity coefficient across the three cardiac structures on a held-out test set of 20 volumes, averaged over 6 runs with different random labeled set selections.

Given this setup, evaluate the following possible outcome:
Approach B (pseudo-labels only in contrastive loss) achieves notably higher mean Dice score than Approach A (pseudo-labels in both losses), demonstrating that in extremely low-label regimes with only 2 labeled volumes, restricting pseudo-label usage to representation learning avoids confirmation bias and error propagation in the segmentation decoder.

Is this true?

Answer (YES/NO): YES